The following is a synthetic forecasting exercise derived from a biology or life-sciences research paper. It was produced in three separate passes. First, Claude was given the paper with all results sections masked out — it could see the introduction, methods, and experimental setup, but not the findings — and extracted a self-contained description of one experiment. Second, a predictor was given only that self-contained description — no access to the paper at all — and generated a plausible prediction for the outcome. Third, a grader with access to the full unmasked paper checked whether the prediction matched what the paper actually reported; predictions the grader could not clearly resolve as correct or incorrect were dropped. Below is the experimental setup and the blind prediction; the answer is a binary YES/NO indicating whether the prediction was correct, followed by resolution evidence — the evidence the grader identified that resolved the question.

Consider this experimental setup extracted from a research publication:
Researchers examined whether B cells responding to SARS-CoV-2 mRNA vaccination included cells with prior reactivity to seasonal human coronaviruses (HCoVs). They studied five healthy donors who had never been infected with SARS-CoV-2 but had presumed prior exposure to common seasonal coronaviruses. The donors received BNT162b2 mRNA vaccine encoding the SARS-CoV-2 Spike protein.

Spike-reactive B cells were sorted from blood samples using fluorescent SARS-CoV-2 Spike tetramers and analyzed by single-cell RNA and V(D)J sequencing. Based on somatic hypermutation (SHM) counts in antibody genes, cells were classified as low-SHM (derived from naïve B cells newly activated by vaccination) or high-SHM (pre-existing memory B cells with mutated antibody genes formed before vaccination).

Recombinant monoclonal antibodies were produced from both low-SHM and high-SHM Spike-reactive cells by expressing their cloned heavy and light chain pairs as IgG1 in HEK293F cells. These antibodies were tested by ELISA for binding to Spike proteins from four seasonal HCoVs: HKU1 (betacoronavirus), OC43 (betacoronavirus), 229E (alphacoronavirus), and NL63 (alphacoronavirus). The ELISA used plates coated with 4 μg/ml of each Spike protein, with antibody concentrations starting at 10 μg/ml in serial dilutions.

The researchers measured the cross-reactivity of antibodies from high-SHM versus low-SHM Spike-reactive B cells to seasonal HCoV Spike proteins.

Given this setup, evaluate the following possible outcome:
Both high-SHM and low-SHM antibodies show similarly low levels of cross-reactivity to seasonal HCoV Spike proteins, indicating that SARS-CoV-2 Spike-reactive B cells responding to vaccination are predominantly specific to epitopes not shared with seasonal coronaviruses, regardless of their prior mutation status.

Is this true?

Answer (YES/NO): YES